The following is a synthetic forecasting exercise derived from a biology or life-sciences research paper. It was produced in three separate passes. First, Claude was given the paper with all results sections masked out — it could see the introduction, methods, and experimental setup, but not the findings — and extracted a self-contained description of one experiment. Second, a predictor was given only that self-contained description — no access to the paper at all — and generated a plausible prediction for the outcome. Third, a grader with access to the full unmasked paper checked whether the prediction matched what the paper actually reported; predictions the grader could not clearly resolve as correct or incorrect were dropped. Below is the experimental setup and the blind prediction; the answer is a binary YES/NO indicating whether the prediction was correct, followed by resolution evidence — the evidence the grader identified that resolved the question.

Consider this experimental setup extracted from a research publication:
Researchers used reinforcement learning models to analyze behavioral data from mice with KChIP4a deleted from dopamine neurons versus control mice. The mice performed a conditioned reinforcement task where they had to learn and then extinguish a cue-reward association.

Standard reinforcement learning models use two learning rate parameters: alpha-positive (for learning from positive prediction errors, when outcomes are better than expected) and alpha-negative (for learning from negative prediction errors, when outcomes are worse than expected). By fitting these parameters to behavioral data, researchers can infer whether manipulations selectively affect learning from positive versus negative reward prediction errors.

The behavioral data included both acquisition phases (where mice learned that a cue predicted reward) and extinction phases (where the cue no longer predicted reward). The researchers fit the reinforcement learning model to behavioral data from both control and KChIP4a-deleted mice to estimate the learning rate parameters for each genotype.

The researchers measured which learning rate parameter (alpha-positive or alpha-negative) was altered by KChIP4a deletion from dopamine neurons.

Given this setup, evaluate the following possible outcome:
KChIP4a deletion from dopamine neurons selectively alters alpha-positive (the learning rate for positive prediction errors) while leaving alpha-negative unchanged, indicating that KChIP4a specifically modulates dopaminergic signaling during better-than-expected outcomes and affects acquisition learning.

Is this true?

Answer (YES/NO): NO